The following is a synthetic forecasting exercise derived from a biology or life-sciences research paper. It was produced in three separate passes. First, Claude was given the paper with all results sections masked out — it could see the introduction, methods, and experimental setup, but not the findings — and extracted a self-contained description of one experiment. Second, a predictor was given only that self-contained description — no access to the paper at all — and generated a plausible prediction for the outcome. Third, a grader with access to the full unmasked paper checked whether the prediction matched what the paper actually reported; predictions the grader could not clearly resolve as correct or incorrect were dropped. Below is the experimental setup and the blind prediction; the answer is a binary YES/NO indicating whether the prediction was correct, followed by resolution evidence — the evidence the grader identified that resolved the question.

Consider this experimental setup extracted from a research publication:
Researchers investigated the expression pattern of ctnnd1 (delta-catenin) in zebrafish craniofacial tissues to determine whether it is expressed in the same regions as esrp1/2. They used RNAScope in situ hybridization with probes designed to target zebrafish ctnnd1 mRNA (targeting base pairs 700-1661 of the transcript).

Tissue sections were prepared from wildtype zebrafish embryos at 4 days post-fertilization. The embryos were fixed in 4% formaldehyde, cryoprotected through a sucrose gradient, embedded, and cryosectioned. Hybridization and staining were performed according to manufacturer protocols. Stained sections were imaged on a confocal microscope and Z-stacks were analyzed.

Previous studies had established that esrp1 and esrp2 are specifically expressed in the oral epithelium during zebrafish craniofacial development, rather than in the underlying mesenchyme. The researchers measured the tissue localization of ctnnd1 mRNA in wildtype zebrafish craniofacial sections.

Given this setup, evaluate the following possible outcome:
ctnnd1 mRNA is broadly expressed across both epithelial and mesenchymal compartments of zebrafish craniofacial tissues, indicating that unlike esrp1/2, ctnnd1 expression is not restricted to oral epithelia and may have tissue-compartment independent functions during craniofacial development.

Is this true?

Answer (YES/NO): NO